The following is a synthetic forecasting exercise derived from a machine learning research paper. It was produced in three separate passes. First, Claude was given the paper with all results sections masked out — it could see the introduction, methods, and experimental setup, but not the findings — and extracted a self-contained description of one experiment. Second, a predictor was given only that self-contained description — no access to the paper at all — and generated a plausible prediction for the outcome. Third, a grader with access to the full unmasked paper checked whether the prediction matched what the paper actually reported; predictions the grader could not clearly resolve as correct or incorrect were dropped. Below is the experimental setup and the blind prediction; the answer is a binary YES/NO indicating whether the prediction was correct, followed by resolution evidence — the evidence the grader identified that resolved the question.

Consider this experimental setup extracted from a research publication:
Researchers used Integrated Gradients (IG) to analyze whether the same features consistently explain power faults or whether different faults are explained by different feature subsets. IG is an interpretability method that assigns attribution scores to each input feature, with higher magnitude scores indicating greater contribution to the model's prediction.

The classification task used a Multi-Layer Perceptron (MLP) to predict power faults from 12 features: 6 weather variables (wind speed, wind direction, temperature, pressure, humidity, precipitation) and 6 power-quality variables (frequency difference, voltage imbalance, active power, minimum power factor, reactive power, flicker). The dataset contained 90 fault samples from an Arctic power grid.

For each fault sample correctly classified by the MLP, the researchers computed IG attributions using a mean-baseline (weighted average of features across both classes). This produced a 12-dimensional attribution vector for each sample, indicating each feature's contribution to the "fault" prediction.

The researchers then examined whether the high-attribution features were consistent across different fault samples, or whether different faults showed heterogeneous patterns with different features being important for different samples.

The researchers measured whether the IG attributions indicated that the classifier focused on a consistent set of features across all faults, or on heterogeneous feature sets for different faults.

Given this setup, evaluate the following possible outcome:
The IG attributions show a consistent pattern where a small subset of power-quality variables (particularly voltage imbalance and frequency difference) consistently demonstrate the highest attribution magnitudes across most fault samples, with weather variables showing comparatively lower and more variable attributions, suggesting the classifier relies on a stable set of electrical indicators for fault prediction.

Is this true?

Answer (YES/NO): NO